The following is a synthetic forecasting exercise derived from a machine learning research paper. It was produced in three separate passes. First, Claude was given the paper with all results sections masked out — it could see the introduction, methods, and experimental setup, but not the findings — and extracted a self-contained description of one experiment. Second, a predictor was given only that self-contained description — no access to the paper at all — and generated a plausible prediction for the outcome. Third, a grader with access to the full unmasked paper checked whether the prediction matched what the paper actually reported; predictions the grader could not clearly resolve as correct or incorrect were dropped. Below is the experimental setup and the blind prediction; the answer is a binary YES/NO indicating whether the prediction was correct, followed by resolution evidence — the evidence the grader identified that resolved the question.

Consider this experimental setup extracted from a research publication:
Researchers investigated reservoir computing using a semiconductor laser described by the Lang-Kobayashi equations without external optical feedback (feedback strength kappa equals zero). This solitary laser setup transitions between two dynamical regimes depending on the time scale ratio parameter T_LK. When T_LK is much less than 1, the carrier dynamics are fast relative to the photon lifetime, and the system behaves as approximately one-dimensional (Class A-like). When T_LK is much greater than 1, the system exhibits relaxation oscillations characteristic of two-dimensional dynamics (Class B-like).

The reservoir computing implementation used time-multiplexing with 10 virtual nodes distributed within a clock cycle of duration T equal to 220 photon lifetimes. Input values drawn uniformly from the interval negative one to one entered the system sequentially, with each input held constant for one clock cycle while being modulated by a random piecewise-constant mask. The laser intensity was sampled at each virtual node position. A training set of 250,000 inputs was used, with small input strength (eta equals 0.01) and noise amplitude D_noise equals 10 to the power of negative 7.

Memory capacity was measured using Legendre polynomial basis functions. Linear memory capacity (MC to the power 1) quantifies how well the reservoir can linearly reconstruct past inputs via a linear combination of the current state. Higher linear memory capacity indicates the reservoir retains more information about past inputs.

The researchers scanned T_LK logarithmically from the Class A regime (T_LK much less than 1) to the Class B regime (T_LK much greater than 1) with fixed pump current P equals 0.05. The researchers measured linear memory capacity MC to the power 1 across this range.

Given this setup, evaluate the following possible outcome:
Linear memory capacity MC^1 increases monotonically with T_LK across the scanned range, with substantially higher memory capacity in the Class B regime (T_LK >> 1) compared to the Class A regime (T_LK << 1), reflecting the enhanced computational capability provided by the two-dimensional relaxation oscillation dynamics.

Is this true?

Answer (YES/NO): NO